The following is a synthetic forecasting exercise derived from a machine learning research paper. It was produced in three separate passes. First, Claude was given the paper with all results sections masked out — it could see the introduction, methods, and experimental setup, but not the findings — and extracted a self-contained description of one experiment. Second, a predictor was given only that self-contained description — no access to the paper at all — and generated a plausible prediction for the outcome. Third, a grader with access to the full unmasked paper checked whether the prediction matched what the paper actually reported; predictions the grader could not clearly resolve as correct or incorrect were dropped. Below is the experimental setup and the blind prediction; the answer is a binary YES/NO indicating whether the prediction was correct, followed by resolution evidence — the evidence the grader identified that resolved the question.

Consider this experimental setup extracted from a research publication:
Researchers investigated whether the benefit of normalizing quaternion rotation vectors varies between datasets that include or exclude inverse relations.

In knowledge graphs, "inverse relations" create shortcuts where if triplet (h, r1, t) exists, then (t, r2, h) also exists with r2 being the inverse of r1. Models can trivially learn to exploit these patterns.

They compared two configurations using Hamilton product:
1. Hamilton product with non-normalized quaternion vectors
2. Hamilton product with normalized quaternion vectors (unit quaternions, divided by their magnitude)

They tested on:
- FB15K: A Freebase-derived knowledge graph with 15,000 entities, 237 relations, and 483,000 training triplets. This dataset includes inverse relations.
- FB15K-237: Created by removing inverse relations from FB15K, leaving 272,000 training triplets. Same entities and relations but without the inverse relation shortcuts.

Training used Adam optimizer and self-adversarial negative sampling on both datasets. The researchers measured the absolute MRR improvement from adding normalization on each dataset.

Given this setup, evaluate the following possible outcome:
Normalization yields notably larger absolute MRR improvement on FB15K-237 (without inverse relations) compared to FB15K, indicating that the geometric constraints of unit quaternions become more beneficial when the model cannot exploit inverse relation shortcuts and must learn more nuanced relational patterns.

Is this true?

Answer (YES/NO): NO